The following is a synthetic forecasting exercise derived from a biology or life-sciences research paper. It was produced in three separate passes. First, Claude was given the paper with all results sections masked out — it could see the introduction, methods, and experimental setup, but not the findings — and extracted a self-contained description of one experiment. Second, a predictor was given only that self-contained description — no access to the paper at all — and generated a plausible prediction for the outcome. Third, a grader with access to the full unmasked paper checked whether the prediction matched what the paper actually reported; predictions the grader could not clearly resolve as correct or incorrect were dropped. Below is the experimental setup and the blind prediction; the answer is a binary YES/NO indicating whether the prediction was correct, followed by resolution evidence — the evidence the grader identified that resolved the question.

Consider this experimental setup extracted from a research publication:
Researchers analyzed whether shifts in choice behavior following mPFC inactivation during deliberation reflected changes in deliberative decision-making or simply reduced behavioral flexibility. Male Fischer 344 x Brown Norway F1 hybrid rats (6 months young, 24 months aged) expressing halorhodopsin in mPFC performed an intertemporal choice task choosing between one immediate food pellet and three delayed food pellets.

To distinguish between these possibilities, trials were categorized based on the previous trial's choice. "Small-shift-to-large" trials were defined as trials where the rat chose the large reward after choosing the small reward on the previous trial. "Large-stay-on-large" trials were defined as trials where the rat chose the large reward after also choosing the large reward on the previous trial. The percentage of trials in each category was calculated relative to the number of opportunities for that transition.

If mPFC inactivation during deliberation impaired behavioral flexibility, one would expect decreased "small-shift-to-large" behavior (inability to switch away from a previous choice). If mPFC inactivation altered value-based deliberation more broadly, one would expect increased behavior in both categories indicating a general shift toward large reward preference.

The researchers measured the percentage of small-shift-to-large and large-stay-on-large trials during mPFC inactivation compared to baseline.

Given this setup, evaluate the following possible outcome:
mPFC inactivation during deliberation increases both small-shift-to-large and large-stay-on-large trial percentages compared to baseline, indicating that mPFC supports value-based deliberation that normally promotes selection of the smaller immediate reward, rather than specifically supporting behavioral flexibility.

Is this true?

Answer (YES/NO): YES